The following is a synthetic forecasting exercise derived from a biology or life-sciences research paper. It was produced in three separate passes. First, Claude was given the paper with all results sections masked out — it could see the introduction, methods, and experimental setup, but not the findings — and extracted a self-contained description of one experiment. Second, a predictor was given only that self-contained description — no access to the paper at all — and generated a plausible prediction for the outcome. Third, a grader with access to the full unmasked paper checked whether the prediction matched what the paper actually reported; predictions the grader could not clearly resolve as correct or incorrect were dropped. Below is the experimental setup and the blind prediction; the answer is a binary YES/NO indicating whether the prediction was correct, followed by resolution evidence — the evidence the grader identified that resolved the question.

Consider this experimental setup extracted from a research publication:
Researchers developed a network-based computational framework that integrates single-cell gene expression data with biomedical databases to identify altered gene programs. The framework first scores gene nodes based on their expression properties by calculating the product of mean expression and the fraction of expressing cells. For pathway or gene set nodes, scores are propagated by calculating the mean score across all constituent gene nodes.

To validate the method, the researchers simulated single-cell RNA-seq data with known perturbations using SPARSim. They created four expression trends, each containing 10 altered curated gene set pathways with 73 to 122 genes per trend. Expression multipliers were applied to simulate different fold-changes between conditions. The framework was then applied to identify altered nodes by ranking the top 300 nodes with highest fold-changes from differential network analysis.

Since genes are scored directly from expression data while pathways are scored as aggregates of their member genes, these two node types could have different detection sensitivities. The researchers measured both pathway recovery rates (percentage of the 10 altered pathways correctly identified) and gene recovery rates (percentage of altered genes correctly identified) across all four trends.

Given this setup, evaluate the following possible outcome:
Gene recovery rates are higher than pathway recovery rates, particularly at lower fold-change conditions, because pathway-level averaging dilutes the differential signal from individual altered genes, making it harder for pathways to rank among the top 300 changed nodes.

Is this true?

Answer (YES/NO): NO